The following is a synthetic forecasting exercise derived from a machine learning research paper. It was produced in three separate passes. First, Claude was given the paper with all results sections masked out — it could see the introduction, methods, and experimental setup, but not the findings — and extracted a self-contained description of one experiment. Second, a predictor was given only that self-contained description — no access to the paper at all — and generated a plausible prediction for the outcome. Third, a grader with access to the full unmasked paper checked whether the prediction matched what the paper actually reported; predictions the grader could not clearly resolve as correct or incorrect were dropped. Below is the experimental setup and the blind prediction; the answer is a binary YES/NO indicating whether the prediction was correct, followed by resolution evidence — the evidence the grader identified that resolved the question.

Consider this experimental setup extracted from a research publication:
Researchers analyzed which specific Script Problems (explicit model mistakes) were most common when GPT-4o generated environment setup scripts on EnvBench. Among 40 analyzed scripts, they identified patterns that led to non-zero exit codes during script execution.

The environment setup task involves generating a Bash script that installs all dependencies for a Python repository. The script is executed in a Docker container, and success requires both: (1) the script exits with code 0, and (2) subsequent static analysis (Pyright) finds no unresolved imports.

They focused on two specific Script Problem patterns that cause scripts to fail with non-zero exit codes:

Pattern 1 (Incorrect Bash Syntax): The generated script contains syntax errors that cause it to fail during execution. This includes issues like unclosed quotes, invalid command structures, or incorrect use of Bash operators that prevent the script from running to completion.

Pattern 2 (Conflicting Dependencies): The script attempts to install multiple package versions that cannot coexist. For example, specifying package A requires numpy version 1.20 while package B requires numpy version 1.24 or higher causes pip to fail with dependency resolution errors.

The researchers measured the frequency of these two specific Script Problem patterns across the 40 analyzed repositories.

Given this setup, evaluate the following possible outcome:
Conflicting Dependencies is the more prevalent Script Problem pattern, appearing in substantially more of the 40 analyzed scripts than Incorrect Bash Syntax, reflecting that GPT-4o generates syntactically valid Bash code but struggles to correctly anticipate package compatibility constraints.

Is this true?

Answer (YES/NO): NO